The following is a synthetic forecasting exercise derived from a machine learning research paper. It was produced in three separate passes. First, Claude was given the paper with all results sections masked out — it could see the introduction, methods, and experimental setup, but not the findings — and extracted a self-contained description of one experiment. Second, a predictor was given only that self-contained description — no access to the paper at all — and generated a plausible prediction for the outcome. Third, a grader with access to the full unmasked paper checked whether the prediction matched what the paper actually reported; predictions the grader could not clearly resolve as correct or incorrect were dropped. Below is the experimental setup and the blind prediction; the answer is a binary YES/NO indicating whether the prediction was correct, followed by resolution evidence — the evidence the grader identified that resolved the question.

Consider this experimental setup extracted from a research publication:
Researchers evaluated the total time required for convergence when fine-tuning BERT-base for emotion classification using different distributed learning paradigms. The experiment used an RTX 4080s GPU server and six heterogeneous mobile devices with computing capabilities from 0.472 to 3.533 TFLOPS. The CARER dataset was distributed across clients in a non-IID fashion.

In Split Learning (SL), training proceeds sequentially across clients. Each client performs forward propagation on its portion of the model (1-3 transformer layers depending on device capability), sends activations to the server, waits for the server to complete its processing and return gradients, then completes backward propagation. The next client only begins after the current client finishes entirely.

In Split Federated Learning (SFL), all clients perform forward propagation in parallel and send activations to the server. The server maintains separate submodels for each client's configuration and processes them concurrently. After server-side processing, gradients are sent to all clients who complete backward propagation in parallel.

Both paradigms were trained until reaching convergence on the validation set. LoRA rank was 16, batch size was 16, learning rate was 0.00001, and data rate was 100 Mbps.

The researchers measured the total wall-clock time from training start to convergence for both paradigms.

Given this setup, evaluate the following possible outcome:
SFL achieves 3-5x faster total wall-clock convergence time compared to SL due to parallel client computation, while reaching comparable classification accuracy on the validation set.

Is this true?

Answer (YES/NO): NO